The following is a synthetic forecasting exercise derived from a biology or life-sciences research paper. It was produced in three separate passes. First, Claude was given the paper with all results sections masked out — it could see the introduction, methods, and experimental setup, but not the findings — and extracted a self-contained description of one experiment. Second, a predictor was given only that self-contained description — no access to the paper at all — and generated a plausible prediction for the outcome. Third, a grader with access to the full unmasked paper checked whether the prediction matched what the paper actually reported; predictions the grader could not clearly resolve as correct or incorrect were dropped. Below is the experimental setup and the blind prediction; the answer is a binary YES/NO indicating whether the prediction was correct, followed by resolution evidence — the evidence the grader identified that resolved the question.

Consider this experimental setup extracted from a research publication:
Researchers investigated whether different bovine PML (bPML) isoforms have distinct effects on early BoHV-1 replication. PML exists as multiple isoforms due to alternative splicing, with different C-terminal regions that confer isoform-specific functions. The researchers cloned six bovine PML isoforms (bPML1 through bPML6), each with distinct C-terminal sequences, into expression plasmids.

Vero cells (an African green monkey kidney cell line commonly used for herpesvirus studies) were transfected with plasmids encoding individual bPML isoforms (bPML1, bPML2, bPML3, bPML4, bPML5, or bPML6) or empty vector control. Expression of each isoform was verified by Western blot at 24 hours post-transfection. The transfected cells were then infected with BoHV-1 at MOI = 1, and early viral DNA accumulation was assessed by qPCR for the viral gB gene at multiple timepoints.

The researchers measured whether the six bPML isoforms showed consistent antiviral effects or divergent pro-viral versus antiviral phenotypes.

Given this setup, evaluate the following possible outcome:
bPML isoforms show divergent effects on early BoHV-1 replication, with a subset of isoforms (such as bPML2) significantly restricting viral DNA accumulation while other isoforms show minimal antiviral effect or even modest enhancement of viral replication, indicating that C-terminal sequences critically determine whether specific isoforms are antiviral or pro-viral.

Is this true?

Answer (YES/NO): NO